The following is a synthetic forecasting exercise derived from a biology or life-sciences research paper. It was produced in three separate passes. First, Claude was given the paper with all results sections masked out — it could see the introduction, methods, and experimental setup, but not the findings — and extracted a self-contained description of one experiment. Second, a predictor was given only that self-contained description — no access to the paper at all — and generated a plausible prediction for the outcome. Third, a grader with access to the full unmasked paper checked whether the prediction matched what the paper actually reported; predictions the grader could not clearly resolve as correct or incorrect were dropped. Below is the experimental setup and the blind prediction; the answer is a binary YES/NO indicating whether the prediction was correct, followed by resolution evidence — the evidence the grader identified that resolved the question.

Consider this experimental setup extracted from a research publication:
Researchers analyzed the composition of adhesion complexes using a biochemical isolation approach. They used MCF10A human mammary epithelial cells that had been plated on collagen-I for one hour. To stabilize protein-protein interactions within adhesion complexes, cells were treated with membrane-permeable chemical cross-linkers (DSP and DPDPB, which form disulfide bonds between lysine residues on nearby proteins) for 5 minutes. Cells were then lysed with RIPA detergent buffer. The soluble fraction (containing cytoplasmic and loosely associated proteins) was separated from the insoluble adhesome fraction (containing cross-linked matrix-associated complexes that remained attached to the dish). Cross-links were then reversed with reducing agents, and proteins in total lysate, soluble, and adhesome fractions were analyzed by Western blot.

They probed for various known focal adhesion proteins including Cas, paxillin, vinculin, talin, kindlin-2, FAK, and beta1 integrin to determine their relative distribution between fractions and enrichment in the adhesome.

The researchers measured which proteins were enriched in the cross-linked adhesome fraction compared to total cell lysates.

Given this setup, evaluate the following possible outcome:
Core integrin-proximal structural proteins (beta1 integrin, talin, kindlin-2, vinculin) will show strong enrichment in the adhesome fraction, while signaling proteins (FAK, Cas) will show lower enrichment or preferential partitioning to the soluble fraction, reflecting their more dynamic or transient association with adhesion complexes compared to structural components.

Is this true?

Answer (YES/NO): NO